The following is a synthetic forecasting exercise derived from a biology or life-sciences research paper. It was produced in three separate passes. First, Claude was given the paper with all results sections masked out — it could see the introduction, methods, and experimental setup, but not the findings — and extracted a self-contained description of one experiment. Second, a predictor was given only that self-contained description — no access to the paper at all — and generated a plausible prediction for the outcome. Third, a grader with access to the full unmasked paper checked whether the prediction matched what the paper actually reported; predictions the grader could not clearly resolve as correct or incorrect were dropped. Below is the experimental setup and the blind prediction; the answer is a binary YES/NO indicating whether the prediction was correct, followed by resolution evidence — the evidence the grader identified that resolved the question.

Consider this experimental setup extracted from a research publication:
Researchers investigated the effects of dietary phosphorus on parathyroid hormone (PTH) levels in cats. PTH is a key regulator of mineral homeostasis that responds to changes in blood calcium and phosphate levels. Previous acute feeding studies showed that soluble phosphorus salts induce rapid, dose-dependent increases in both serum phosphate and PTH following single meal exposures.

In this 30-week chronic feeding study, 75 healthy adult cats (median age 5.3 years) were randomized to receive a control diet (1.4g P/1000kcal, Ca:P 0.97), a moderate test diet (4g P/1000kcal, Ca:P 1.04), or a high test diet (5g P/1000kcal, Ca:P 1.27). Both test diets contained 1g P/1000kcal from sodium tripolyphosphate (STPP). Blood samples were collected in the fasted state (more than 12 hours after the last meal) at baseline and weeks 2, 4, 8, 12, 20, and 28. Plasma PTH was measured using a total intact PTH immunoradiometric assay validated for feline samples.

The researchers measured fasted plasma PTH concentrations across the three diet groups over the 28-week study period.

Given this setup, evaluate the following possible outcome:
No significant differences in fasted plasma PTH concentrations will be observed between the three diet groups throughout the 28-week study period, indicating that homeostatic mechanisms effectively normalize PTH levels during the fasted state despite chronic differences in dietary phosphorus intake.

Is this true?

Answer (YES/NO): YES